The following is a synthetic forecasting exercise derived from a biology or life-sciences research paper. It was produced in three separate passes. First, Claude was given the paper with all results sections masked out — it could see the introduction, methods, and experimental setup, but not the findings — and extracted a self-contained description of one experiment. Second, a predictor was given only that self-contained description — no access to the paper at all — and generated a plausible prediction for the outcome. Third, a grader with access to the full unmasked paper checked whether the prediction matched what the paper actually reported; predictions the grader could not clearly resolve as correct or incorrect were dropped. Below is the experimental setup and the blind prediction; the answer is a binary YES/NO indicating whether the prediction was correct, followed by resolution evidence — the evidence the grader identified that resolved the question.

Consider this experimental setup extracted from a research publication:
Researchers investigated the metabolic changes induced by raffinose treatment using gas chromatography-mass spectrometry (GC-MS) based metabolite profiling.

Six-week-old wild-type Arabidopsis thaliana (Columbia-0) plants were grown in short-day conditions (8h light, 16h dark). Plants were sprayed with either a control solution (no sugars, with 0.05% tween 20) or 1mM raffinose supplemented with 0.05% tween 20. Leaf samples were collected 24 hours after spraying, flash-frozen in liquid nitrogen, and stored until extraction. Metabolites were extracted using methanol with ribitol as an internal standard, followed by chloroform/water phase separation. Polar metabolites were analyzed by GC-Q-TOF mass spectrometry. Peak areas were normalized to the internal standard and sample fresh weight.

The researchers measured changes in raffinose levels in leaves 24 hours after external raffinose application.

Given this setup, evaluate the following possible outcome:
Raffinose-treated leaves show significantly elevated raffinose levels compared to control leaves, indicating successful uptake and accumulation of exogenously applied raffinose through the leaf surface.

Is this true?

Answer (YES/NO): YES